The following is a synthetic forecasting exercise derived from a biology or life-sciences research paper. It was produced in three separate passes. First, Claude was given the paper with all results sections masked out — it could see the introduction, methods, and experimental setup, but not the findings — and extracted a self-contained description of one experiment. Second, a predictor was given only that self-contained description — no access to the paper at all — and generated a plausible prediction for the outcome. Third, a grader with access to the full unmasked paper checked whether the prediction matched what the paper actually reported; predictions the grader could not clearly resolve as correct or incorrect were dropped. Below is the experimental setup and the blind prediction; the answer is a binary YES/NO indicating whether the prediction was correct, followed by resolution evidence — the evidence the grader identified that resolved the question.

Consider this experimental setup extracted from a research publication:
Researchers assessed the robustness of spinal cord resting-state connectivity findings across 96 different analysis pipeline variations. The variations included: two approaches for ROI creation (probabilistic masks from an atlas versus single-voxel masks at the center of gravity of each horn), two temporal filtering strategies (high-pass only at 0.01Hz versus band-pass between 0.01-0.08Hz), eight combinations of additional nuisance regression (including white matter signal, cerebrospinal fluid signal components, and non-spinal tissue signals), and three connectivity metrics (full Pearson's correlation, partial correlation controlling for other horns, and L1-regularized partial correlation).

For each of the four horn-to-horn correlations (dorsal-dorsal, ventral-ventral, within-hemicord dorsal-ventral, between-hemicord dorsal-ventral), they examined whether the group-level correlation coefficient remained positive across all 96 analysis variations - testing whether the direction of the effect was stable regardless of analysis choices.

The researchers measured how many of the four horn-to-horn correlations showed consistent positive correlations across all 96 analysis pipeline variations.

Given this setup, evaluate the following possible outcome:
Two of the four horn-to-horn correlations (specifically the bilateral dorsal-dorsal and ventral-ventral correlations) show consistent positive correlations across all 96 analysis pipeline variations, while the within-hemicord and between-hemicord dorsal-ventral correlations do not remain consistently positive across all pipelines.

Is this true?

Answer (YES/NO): YES